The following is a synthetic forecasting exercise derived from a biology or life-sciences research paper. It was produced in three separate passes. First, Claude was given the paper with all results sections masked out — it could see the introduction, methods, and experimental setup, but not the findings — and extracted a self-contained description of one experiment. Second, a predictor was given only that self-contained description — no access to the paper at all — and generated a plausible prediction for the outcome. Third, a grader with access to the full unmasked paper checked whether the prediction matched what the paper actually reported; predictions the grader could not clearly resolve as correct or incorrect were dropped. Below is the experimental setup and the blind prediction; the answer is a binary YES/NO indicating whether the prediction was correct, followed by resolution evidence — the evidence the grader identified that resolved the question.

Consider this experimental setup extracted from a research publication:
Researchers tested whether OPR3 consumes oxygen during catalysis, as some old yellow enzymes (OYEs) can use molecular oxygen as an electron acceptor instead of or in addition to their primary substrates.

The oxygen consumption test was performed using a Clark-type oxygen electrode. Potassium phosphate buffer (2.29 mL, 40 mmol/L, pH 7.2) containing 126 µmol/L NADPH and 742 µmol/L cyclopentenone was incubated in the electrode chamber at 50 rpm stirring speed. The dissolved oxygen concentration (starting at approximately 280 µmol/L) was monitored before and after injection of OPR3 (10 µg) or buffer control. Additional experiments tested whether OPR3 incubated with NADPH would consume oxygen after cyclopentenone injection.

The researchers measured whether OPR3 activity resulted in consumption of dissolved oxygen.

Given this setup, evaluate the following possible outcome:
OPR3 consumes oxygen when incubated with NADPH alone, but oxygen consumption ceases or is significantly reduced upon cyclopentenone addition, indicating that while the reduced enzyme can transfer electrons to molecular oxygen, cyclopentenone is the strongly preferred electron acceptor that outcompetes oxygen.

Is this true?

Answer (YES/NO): NO